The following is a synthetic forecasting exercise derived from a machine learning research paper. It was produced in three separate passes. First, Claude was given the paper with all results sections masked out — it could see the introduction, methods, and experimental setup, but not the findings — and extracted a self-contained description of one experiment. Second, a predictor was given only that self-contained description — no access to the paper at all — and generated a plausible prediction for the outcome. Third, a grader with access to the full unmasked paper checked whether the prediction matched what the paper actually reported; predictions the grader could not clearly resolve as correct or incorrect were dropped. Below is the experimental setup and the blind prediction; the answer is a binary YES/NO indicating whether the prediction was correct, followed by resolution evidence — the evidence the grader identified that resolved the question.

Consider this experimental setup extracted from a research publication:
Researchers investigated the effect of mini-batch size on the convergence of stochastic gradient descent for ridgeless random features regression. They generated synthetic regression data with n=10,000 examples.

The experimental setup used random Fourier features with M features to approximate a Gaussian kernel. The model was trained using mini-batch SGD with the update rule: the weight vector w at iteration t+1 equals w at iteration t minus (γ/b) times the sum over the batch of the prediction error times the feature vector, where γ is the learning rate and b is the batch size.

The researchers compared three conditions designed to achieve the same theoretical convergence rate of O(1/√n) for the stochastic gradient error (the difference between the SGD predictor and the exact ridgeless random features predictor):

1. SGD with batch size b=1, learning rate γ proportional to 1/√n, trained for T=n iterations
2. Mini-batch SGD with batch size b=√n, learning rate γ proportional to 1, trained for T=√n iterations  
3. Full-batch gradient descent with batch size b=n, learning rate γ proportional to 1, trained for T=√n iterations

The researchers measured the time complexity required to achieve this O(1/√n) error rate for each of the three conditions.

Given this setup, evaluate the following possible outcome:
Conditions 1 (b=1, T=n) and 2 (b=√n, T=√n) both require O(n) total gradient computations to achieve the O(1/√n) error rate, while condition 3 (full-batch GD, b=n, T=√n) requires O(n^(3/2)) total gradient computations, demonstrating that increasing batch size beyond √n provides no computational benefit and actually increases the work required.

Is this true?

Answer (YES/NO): YES